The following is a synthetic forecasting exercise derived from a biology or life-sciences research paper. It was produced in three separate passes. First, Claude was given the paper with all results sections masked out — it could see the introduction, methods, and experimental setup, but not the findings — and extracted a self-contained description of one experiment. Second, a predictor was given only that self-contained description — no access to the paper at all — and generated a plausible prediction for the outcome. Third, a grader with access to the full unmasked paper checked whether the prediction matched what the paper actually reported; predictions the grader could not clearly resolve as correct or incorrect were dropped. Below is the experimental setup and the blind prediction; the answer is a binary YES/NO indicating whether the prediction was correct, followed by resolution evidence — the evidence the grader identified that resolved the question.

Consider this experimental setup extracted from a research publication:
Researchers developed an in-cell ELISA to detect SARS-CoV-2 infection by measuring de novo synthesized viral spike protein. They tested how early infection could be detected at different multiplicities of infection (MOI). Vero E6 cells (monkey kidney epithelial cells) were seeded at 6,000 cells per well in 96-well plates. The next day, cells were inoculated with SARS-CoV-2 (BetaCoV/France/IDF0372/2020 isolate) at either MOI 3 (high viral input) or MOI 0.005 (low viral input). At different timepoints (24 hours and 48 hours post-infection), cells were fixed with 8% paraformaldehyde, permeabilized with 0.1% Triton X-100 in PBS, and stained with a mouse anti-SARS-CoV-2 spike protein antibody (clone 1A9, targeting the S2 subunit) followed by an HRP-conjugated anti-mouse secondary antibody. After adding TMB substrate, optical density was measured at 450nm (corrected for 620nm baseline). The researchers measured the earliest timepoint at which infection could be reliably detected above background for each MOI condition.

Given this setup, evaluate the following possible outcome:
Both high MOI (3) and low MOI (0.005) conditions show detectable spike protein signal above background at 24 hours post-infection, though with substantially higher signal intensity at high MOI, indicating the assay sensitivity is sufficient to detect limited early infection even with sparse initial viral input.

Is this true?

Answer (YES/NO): NO